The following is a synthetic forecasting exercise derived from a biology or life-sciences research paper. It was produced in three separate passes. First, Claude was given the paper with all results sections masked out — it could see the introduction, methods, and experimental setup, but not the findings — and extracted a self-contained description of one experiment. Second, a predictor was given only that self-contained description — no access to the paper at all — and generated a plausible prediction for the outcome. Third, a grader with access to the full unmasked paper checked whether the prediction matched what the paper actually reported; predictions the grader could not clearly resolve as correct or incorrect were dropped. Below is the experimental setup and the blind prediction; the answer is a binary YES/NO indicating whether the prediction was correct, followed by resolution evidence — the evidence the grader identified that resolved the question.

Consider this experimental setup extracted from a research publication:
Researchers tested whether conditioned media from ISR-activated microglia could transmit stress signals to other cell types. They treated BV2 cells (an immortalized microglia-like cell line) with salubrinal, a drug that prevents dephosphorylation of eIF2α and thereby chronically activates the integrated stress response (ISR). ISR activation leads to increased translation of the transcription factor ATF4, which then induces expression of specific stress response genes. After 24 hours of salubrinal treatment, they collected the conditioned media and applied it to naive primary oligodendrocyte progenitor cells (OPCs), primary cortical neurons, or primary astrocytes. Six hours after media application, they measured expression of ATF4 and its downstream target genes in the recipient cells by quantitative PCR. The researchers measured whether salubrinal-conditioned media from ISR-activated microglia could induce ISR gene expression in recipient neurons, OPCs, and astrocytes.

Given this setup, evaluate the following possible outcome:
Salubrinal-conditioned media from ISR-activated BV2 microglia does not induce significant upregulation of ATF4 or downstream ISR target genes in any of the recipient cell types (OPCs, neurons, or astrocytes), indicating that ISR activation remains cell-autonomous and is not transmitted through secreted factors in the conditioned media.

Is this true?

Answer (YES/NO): NO